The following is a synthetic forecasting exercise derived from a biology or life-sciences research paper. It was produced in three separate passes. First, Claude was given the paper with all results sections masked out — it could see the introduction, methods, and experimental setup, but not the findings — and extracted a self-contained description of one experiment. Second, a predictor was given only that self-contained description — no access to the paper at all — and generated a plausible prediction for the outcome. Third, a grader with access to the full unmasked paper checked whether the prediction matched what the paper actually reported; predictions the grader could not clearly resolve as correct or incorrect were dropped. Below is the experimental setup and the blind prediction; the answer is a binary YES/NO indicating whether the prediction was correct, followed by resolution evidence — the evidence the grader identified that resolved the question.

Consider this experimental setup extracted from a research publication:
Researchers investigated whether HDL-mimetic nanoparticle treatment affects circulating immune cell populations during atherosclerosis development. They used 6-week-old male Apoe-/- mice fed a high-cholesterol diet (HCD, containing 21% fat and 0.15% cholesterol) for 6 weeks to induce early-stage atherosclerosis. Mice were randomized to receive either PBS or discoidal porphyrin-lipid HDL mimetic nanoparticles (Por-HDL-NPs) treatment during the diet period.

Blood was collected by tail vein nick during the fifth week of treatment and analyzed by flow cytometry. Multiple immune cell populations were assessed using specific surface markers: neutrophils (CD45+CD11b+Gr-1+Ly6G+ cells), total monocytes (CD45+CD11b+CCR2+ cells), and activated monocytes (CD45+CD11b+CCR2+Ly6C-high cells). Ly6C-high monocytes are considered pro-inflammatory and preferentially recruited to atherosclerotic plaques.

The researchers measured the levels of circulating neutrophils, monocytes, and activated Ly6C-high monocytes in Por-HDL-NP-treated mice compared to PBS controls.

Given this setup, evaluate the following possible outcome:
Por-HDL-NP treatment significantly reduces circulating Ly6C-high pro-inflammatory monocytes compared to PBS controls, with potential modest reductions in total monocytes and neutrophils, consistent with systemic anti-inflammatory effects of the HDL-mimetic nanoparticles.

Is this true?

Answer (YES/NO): NO